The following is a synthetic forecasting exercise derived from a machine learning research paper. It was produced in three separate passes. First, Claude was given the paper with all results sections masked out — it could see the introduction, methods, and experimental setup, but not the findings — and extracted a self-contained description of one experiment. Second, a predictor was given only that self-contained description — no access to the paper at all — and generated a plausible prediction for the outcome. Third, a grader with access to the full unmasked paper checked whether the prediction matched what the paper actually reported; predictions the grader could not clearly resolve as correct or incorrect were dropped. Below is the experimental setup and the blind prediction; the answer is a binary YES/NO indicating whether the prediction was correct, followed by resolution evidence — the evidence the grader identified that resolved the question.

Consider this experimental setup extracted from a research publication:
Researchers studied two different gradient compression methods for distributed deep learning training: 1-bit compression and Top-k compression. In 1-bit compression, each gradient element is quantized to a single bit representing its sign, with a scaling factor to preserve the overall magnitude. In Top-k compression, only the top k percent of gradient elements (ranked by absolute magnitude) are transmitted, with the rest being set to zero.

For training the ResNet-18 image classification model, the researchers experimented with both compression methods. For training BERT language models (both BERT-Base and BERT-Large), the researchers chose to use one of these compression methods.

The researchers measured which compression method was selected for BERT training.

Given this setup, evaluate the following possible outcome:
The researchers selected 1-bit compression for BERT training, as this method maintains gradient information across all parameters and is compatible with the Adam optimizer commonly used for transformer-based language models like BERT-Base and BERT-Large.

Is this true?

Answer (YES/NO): YES